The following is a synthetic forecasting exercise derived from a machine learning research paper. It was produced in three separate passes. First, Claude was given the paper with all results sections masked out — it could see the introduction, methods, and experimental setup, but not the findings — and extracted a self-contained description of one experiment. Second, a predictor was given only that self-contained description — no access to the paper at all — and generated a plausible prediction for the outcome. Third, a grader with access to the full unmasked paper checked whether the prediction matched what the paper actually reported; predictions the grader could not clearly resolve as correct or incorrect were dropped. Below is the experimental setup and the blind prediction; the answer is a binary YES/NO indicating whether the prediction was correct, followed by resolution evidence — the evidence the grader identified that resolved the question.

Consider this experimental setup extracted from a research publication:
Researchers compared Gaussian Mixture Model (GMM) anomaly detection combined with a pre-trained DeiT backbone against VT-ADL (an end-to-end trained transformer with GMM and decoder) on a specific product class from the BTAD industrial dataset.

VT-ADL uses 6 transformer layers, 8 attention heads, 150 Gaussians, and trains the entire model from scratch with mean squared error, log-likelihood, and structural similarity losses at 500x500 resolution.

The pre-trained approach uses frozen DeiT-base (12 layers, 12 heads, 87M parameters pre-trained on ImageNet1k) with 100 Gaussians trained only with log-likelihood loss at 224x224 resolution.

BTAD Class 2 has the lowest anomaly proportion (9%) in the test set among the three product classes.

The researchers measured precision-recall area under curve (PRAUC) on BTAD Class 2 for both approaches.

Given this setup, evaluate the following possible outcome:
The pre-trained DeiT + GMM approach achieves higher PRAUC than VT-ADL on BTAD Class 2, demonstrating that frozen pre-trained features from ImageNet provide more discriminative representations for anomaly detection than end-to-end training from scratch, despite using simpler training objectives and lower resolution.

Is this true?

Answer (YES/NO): YES